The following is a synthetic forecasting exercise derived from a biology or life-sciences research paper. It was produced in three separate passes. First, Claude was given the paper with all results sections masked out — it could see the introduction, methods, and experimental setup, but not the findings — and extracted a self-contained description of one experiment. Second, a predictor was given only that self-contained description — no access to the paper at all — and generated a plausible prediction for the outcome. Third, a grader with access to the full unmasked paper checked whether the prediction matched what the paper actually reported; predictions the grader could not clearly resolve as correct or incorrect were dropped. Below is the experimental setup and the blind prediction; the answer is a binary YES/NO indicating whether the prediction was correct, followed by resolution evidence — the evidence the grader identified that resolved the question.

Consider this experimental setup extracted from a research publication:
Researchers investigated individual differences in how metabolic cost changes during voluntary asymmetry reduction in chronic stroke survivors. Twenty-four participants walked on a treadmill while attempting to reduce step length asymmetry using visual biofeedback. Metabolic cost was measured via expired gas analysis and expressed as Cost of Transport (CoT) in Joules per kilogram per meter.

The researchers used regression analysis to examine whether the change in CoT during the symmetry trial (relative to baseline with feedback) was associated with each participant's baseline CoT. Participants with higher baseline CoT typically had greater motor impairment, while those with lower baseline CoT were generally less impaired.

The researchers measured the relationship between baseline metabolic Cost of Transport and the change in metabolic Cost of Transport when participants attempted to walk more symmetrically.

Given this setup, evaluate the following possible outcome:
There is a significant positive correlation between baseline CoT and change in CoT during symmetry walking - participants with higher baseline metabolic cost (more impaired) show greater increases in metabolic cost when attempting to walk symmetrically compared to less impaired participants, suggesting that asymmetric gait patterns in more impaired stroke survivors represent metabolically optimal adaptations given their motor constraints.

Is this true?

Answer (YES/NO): YES